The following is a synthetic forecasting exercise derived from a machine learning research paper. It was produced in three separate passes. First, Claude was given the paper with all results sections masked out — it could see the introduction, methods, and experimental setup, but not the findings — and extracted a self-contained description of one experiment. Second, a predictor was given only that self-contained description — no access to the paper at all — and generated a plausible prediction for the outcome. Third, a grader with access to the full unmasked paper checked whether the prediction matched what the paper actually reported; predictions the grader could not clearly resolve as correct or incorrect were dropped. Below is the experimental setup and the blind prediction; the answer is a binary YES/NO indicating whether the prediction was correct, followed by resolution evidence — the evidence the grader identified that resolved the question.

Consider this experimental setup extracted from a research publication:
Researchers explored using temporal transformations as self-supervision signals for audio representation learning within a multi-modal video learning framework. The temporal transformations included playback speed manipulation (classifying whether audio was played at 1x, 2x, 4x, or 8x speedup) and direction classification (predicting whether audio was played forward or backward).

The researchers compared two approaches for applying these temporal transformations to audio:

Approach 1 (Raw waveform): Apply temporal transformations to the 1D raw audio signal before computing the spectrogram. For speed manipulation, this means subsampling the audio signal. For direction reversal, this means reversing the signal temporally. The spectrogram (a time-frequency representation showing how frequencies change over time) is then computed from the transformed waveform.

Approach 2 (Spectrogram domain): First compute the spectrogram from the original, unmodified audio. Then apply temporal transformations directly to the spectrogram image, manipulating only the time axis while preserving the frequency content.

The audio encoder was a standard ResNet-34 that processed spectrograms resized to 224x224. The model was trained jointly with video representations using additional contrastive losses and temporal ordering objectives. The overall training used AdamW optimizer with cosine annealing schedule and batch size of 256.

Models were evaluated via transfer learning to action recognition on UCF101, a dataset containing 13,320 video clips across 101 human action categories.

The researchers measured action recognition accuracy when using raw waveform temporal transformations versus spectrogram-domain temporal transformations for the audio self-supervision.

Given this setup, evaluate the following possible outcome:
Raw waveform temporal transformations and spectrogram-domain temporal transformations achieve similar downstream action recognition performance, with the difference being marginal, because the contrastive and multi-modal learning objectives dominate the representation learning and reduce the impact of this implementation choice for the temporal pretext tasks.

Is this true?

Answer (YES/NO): NO